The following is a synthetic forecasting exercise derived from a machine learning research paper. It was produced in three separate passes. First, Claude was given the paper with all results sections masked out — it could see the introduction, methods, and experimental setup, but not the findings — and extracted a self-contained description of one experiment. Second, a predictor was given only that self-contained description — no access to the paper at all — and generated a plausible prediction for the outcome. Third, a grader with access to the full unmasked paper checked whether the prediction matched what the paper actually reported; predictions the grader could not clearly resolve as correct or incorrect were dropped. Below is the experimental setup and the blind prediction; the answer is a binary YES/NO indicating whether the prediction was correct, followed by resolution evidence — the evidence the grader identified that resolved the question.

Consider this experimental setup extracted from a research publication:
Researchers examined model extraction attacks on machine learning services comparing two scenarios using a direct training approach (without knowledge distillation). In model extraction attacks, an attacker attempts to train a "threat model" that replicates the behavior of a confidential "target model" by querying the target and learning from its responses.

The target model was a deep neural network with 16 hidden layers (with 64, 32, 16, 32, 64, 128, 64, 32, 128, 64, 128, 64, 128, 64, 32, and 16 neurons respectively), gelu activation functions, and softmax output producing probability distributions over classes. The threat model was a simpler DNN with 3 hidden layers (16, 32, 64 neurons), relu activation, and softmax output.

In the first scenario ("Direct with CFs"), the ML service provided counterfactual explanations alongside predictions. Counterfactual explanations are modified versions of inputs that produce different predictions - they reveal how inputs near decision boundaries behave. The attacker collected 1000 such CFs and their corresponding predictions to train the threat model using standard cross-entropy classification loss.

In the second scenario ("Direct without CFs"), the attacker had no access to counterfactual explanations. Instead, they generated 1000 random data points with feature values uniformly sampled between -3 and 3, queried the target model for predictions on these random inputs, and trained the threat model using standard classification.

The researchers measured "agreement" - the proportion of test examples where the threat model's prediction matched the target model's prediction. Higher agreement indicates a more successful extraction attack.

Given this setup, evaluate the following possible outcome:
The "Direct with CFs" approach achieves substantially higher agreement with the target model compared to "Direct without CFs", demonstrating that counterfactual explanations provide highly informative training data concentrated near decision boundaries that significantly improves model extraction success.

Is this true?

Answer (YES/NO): YES